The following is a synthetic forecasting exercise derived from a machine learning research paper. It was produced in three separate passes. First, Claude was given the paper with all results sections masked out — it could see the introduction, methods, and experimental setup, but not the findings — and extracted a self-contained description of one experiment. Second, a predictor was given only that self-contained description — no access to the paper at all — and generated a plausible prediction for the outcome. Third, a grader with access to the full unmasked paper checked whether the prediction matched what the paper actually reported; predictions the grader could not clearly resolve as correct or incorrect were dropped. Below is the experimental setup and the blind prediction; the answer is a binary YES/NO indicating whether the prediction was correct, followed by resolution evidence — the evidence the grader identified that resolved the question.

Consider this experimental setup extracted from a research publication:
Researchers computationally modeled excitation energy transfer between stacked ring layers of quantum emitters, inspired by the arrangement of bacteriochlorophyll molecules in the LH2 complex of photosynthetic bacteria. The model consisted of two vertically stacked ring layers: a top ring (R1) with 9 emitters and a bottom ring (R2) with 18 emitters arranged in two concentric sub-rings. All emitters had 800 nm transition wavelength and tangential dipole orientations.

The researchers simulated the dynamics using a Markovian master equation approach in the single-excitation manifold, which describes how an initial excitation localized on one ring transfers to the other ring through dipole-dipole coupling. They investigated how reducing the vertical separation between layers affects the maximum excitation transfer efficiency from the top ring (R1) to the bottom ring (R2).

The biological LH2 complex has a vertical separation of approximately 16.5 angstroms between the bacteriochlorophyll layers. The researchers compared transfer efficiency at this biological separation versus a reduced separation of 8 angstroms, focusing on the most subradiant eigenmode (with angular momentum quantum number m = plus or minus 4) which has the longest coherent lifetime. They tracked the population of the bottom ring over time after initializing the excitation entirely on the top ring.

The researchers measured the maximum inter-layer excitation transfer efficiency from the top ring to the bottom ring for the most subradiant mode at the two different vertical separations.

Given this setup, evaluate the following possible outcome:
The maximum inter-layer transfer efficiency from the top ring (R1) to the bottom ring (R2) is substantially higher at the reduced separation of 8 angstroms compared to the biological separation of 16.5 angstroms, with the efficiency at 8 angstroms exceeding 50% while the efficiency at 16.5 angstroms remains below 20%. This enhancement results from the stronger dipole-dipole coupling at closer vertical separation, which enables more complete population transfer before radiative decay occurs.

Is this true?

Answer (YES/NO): NO